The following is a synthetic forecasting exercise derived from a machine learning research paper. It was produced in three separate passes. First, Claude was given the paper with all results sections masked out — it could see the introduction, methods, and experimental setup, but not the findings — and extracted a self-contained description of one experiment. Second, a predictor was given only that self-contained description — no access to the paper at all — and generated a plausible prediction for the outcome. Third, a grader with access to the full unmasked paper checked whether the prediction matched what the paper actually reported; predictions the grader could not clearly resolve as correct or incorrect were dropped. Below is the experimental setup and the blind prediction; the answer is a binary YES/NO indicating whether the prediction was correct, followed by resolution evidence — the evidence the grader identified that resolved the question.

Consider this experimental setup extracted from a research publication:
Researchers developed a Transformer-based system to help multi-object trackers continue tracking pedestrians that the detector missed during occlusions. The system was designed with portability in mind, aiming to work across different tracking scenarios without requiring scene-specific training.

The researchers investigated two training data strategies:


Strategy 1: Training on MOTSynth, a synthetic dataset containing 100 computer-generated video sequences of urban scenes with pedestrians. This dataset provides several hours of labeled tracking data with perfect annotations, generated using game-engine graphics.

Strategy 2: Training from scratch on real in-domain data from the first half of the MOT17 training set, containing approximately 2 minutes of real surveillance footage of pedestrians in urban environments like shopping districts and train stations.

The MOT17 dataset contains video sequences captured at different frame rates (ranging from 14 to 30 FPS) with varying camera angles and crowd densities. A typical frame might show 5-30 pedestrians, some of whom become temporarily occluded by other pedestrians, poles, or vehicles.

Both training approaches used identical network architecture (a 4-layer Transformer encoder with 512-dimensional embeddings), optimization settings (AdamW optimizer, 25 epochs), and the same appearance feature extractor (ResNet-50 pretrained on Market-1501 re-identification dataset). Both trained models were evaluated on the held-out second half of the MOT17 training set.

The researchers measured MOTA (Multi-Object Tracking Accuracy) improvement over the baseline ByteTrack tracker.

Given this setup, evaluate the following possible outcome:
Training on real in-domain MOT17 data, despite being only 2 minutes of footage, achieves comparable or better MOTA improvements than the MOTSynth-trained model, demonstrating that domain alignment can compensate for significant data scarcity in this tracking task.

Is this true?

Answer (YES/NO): NO